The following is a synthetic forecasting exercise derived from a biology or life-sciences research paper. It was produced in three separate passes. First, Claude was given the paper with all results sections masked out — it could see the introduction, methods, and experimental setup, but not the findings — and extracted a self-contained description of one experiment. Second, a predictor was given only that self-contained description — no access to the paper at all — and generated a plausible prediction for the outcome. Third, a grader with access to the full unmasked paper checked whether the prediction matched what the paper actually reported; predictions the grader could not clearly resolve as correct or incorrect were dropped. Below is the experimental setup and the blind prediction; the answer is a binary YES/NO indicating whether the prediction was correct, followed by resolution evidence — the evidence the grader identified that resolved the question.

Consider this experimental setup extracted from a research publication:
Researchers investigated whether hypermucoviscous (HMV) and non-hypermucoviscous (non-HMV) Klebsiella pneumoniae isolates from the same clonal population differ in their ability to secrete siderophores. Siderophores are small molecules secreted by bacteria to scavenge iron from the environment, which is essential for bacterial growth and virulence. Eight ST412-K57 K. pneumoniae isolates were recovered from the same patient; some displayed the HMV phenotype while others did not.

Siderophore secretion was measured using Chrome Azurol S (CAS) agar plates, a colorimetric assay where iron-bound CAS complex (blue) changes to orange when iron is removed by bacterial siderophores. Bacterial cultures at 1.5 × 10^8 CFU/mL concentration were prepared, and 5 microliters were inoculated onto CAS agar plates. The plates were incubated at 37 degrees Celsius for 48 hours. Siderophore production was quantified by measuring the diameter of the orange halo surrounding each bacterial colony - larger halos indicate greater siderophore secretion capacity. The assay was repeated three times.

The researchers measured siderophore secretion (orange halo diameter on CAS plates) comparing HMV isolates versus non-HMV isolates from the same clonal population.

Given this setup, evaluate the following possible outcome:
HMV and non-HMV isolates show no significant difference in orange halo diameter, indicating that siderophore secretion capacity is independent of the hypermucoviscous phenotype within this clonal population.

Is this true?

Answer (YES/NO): NO